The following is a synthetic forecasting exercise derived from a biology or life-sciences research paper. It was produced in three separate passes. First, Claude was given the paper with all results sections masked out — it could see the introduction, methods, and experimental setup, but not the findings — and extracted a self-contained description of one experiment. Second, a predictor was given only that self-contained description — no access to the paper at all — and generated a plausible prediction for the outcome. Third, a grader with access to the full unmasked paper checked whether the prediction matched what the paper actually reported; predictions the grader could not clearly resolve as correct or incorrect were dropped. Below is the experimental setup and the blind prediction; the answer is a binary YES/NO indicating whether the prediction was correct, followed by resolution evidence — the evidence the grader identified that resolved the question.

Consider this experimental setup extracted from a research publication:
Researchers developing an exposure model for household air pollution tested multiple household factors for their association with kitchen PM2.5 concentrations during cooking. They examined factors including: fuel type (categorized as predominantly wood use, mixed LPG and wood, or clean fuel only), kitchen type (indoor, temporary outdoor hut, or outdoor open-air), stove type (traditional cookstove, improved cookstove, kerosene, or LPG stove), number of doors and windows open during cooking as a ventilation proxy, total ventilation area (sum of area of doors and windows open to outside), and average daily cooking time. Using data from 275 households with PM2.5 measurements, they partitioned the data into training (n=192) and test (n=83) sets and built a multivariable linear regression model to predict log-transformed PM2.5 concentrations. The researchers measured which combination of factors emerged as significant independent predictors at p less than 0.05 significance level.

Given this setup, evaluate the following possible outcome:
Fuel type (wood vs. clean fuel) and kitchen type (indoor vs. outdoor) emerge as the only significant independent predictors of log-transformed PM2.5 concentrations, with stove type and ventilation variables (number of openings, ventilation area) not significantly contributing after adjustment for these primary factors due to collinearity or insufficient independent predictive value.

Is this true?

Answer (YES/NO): NO